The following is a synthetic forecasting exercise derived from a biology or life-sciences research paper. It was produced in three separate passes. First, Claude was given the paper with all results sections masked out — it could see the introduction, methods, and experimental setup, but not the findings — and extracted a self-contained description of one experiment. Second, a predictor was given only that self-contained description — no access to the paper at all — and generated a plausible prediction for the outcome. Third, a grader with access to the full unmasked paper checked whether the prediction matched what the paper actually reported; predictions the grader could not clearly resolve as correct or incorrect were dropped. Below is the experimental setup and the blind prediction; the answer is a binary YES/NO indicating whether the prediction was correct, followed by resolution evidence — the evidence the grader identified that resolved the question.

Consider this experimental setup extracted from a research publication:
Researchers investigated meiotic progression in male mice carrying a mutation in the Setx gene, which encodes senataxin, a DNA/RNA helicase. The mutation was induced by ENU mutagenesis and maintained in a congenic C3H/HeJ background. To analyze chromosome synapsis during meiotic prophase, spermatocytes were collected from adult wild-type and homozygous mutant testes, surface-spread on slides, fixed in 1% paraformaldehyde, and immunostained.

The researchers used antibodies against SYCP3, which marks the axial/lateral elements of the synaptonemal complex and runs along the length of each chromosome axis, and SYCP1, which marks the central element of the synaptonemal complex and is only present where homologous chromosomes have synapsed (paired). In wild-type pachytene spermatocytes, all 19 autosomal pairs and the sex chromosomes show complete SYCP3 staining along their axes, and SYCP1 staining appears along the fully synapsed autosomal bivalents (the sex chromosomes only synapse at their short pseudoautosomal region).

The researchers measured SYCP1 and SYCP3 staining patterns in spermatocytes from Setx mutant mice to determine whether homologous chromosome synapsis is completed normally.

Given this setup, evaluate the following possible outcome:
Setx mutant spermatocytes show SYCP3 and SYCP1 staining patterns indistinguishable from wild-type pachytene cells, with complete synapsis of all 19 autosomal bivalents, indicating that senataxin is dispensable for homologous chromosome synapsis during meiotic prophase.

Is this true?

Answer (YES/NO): YES